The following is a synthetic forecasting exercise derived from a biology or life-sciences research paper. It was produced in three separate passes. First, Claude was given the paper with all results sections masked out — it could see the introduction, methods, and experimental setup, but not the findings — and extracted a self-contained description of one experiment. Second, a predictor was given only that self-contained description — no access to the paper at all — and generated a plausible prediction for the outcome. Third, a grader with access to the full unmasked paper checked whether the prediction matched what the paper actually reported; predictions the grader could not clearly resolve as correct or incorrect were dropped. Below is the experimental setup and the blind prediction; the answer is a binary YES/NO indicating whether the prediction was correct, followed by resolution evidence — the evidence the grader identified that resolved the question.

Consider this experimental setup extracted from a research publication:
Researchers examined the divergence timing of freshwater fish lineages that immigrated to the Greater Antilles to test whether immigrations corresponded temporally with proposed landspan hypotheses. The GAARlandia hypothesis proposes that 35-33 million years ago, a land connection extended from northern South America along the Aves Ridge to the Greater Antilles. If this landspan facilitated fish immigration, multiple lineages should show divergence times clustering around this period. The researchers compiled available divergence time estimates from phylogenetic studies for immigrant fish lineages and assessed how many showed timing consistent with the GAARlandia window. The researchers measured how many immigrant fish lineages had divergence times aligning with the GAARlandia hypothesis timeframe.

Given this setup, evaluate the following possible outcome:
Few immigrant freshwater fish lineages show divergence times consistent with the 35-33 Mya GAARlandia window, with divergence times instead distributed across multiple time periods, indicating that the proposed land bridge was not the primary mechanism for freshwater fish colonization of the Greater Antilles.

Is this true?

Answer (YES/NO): YES